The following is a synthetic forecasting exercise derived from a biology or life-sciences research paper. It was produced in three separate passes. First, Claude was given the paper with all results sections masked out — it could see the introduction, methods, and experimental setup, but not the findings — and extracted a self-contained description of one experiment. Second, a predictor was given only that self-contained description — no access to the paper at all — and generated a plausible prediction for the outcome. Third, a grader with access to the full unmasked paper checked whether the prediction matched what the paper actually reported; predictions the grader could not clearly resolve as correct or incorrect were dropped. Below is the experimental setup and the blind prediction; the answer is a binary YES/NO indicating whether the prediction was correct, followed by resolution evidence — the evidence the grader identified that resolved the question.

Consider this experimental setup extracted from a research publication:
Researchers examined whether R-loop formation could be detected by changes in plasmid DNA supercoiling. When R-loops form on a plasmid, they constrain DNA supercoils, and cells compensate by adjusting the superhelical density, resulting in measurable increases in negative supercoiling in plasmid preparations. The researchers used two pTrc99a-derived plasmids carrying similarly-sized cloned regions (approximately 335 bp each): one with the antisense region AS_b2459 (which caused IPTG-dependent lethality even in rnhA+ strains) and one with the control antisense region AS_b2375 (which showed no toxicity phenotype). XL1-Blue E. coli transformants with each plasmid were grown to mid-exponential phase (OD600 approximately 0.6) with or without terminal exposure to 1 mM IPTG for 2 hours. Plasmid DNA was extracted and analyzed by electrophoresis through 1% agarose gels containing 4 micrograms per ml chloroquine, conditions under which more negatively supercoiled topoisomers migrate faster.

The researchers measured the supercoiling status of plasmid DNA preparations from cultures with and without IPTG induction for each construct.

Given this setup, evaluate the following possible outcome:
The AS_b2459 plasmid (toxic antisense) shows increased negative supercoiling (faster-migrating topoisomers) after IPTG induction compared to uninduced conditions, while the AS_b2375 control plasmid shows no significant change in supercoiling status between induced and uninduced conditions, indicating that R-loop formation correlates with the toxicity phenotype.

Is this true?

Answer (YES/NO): YES